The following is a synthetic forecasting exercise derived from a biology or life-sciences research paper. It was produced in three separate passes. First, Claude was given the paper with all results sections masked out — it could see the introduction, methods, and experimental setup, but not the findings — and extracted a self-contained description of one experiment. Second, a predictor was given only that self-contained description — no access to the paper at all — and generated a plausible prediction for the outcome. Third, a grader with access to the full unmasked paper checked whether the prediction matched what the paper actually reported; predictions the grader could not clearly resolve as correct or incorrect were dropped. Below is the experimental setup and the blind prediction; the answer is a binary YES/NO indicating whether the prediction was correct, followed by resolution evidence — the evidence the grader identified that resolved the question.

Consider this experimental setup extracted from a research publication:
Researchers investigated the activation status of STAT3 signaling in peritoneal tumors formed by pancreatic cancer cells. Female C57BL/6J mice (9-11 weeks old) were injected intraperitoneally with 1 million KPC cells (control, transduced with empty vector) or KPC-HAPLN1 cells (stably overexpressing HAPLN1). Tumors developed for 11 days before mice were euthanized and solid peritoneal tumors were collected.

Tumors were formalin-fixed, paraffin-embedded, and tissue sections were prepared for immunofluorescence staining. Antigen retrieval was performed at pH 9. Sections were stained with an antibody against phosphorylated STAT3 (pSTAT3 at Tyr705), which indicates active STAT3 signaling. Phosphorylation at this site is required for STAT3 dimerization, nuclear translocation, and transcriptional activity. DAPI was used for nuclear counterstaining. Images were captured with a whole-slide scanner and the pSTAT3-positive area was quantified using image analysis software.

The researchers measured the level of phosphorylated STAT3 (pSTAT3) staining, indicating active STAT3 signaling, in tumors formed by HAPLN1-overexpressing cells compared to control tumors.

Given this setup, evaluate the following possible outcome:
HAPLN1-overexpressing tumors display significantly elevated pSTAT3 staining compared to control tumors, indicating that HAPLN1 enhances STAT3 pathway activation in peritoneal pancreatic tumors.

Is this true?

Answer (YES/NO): YES